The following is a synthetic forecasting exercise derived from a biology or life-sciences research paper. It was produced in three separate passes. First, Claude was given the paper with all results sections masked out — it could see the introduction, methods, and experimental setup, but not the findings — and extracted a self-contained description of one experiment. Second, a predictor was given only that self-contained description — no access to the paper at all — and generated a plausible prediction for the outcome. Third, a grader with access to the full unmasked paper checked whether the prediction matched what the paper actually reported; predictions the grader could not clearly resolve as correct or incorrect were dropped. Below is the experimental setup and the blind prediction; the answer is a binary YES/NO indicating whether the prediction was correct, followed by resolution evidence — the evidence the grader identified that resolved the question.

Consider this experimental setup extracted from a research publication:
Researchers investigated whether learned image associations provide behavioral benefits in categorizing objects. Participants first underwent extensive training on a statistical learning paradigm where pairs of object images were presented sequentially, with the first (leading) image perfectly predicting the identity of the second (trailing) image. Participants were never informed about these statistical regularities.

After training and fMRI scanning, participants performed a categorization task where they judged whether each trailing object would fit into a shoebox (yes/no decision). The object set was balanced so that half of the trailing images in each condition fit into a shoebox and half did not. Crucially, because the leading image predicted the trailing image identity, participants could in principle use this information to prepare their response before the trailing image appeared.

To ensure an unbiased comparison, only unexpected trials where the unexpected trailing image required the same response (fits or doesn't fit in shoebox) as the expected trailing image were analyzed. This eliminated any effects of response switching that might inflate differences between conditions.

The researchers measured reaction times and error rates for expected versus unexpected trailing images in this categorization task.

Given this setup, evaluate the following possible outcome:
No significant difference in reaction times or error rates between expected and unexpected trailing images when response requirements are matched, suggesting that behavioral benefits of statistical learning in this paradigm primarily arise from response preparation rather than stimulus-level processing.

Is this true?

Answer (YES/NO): NO